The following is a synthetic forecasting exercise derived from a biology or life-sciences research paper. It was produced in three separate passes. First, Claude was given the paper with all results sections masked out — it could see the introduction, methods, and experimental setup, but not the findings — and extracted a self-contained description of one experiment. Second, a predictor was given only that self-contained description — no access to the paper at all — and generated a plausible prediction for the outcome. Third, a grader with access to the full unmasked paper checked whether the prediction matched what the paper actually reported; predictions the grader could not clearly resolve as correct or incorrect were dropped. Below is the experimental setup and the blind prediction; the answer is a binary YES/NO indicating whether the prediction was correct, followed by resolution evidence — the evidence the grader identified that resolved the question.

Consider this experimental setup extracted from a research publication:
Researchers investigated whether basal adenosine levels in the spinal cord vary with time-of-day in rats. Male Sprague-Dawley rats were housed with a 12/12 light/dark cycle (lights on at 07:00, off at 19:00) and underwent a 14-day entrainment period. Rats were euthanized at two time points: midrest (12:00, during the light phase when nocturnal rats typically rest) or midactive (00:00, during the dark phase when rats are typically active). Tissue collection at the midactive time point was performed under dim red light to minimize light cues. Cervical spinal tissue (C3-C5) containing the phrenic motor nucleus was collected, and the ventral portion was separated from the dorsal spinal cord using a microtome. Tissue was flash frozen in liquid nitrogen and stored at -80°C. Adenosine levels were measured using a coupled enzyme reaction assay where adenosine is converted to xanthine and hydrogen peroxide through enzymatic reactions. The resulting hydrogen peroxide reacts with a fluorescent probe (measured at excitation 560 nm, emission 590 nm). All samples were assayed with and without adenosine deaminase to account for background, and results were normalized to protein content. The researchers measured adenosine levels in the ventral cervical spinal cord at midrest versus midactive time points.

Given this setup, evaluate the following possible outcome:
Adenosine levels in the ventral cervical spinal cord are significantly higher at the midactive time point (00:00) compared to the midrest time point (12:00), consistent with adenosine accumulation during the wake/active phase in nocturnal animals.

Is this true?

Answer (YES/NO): YES